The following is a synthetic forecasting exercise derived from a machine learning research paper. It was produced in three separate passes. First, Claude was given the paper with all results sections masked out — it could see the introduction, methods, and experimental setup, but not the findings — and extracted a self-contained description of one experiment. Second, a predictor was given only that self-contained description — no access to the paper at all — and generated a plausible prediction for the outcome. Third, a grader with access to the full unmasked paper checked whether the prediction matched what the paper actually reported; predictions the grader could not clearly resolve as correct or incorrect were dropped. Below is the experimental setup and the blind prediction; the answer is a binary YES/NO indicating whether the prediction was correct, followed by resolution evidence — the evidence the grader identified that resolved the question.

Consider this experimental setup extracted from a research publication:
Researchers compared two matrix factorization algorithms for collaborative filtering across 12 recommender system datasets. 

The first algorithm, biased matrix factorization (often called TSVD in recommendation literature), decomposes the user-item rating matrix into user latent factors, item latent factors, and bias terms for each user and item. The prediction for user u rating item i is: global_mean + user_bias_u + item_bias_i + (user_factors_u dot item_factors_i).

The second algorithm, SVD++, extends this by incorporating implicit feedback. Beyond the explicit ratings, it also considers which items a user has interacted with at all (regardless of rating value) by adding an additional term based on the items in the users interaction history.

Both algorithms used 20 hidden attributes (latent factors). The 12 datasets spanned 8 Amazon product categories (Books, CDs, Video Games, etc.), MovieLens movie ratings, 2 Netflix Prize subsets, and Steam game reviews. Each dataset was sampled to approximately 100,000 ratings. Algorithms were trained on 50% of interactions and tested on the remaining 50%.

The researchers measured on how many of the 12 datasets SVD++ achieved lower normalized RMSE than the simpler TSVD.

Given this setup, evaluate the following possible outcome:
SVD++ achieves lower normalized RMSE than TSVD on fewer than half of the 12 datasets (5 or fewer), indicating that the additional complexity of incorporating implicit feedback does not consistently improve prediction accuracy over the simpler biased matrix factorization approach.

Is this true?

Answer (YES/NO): YES